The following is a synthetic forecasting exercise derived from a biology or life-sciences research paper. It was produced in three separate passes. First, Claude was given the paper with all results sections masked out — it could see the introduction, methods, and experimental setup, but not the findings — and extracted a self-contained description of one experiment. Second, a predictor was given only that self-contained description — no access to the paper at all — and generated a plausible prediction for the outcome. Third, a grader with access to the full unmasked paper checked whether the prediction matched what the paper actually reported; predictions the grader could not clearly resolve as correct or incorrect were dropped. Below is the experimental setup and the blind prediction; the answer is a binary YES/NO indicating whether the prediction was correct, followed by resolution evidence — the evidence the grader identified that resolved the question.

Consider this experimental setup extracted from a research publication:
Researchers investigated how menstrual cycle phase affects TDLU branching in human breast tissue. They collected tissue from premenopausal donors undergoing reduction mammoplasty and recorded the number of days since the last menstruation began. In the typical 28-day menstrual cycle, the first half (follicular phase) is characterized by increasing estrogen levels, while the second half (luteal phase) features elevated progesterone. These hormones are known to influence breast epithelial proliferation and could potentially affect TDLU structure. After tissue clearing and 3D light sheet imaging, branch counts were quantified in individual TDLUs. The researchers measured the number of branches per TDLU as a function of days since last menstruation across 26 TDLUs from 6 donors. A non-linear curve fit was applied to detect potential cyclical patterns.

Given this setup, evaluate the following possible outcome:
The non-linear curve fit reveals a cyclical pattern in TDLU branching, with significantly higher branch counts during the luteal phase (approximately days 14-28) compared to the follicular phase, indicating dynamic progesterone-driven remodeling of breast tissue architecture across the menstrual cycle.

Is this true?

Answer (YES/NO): NO